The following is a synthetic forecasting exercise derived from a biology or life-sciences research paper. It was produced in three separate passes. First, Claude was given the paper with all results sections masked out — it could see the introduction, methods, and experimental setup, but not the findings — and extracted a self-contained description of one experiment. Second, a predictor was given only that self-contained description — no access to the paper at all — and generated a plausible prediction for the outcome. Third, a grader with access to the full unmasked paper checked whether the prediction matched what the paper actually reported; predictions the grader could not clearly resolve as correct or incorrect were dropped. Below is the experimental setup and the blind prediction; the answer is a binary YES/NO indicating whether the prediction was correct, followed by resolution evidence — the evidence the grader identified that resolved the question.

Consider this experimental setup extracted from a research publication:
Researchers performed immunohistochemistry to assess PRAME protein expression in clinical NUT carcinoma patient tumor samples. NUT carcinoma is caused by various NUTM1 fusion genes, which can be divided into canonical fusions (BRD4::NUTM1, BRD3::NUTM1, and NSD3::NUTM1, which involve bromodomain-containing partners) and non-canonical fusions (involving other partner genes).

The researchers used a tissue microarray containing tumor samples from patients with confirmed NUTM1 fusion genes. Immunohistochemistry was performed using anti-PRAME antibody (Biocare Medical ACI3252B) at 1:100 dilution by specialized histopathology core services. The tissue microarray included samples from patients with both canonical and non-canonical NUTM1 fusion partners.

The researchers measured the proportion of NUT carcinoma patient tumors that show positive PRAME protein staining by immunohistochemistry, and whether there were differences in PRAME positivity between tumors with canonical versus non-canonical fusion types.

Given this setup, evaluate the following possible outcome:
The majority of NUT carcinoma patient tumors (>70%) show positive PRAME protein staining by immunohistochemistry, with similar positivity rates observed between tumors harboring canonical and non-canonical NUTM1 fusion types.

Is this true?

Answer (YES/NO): NO